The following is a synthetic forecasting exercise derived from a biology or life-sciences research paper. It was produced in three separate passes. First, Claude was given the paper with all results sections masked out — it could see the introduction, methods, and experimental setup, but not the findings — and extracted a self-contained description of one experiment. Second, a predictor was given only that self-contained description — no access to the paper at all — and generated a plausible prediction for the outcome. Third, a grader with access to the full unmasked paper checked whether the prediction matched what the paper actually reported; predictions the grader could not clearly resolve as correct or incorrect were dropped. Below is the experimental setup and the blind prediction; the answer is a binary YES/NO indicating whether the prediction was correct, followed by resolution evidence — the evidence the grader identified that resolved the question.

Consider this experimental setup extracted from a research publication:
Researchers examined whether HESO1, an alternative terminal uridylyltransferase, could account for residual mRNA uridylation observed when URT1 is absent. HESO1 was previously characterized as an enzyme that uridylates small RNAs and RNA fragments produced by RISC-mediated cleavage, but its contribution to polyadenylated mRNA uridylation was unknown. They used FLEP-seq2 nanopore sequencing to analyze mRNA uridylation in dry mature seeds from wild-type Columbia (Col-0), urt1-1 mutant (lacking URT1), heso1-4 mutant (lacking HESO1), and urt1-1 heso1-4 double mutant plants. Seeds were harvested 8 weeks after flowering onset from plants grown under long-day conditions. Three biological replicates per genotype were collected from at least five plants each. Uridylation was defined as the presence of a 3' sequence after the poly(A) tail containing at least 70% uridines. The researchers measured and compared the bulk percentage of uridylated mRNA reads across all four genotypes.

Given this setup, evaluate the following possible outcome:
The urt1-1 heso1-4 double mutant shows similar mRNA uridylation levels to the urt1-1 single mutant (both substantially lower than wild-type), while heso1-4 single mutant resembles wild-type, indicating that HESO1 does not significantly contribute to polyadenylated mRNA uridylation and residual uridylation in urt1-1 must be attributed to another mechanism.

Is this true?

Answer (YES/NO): NO